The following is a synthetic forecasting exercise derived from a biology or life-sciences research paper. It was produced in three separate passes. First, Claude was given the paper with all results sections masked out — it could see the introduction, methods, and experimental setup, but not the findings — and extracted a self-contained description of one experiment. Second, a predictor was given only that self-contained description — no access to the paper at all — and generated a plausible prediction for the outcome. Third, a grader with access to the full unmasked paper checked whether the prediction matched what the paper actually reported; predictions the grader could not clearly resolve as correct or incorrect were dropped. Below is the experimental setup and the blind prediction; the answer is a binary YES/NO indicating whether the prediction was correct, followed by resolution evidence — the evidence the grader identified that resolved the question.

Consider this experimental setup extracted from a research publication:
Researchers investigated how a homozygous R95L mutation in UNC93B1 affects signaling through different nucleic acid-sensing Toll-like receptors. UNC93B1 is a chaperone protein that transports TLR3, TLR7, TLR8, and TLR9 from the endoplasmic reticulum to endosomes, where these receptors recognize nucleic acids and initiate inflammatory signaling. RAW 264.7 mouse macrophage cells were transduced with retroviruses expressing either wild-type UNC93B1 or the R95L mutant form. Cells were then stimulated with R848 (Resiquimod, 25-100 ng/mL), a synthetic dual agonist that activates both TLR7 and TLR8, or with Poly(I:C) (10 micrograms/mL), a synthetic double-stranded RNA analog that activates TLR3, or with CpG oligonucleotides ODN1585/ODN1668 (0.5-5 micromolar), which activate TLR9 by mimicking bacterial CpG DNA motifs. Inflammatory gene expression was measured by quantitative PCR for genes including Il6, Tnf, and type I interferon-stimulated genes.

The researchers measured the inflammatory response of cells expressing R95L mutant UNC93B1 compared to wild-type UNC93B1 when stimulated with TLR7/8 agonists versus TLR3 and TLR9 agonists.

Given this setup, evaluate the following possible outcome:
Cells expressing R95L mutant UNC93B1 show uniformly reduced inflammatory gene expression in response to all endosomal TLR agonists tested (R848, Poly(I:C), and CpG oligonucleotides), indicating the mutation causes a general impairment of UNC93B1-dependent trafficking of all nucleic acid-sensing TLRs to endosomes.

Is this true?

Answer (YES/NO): NO